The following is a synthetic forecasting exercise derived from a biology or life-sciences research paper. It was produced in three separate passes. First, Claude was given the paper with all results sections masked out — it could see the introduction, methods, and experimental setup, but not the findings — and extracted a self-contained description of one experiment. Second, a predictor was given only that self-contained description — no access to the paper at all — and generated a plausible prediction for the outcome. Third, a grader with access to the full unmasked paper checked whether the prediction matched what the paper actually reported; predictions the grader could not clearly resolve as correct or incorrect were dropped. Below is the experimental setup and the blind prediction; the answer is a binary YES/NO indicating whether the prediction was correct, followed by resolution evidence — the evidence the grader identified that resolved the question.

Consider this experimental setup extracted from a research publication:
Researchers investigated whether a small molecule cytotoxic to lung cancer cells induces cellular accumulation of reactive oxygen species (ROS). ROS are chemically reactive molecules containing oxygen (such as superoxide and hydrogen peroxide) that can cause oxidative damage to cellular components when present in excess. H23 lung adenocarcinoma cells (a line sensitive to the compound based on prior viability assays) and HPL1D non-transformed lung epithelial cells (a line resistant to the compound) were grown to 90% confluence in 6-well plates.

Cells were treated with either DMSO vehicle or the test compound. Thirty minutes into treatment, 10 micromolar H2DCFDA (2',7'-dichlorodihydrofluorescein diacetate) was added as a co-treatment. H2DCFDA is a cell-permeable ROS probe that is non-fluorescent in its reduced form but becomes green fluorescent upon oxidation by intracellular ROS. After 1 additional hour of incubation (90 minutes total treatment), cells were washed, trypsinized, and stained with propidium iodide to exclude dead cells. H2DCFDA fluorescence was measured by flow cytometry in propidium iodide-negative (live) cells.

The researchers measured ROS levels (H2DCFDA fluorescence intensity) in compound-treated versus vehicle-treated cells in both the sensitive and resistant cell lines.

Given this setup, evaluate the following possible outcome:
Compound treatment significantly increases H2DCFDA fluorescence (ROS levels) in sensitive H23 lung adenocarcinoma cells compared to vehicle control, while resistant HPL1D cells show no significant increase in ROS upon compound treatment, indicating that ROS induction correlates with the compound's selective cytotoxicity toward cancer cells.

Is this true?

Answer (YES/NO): YES